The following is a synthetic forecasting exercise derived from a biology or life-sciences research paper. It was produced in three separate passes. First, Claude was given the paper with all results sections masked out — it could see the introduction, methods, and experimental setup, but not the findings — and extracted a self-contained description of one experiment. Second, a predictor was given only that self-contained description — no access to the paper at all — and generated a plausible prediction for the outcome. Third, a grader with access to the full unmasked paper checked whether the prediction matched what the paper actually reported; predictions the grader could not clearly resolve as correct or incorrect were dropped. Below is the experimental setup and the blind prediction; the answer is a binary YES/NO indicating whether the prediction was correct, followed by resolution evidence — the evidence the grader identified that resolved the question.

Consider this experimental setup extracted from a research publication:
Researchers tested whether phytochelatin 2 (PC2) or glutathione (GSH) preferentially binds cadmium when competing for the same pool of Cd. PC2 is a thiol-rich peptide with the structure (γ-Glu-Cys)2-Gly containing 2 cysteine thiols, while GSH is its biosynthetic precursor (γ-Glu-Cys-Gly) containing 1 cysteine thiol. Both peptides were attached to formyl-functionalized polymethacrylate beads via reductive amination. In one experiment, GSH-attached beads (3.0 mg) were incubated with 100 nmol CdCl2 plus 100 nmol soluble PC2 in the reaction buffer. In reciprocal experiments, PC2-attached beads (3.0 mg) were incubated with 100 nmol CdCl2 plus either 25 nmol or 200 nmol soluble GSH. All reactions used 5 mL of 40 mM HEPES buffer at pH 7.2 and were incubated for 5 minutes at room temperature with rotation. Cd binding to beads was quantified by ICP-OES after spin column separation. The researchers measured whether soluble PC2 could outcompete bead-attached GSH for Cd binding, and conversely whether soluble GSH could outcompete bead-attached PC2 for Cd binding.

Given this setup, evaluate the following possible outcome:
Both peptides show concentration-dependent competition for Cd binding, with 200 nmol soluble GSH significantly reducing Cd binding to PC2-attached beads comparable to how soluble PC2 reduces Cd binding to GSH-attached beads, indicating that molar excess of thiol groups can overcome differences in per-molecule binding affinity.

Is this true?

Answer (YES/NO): NO